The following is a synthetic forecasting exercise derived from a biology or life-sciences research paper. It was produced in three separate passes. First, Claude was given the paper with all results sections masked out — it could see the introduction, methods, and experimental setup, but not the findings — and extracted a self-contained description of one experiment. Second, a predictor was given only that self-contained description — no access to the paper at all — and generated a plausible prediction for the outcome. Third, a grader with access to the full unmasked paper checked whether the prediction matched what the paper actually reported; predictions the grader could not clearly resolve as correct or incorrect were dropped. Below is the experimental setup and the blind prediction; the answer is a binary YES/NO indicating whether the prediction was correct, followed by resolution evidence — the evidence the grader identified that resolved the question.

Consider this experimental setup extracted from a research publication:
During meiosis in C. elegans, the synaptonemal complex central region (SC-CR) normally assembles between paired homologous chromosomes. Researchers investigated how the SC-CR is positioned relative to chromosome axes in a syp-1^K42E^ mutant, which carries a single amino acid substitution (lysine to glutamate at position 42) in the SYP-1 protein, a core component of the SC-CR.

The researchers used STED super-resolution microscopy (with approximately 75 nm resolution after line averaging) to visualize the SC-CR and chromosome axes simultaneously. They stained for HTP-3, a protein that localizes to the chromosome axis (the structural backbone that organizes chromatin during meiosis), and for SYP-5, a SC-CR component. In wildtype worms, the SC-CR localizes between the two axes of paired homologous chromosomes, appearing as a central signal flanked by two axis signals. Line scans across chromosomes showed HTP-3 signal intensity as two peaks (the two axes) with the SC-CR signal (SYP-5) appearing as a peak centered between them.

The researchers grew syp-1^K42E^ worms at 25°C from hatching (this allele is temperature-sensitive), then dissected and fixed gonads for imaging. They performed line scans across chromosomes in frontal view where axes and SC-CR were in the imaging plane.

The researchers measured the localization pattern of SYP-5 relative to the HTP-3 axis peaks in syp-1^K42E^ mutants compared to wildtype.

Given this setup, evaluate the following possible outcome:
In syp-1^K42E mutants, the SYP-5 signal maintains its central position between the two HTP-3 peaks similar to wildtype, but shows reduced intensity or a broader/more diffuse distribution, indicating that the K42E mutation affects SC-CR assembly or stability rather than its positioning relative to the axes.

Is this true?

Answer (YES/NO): NO